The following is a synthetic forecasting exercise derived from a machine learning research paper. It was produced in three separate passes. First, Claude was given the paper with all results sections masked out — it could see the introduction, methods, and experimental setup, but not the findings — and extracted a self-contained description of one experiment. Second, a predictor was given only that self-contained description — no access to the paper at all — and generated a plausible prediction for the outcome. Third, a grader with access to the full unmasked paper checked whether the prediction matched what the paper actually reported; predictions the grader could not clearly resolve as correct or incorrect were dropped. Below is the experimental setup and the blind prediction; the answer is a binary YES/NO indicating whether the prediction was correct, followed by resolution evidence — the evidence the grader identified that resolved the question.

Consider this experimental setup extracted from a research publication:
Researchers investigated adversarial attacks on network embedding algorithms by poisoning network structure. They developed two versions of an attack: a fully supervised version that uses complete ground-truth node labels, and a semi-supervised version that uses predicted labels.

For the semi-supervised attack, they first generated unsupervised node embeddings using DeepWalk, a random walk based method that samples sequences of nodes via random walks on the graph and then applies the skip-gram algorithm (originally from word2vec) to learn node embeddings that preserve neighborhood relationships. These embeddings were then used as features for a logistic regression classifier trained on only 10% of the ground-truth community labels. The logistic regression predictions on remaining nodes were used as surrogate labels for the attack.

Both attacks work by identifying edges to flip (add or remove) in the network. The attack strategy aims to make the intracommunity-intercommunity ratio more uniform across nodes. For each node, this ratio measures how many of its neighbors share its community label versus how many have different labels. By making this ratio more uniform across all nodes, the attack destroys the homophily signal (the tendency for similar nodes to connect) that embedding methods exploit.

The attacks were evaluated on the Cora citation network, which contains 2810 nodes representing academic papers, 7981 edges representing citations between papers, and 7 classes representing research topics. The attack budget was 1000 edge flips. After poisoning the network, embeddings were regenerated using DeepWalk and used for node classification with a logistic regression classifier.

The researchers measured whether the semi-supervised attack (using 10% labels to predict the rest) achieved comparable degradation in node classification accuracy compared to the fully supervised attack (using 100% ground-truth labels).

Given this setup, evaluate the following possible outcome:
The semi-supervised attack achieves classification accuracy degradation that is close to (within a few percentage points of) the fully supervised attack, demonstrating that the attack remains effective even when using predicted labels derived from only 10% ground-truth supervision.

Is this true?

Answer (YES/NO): YES